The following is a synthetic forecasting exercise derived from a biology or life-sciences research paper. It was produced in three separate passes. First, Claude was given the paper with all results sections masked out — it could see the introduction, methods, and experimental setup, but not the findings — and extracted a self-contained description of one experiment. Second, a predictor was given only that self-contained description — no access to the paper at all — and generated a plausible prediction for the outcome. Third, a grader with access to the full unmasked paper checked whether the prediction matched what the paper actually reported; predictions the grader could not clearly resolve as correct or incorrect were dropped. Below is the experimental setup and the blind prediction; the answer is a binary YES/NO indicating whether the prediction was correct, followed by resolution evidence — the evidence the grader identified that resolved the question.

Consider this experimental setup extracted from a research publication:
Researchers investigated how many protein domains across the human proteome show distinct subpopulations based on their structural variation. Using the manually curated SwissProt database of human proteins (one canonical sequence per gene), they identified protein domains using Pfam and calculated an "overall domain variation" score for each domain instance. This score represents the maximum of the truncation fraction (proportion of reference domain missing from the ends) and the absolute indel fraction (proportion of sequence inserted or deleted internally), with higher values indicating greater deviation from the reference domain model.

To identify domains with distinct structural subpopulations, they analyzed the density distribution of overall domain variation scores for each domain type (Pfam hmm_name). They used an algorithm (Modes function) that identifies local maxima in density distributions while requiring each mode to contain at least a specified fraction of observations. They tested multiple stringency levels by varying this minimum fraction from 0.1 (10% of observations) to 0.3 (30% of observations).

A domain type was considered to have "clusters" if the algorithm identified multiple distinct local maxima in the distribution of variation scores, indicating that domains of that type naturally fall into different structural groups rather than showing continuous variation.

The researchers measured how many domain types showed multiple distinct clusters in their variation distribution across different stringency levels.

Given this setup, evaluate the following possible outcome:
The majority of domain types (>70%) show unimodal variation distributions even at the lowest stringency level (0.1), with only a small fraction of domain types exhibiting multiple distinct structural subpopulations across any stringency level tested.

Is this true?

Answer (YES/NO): NO